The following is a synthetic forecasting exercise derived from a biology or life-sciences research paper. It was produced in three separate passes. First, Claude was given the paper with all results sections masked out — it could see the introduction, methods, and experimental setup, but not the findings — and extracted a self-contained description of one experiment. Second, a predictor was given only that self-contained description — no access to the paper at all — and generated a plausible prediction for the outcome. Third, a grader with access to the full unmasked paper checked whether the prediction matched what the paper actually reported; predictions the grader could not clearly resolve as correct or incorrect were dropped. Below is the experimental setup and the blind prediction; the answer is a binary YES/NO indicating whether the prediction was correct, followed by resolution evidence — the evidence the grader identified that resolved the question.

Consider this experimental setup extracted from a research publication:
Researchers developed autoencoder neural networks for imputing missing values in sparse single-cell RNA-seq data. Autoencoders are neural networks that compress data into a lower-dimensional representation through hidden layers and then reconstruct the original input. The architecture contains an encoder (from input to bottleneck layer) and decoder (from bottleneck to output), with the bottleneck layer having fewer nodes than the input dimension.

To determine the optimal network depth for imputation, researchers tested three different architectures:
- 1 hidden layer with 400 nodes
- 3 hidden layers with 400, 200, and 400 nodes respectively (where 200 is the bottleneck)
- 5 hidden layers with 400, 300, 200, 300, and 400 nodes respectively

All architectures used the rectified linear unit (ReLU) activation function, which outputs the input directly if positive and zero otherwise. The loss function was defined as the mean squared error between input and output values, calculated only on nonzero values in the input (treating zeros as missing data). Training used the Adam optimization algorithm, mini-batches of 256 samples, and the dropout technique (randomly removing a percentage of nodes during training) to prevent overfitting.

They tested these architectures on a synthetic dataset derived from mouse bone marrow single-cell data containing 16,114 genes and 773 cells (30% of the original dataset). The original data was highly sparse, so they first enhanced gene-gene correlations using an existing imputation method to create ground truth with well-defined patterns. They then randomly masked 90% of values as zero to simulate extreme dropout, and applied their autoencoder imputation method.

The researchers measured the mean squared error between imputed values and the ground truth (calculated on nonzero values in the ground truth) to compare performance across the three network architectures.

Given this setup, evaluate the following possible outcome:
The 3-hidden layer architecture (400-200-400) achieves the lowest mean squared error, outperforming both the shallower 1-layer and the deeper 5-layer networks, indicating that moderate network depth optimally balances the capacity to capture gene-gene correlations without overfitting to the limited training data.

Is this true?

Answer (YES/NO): NO